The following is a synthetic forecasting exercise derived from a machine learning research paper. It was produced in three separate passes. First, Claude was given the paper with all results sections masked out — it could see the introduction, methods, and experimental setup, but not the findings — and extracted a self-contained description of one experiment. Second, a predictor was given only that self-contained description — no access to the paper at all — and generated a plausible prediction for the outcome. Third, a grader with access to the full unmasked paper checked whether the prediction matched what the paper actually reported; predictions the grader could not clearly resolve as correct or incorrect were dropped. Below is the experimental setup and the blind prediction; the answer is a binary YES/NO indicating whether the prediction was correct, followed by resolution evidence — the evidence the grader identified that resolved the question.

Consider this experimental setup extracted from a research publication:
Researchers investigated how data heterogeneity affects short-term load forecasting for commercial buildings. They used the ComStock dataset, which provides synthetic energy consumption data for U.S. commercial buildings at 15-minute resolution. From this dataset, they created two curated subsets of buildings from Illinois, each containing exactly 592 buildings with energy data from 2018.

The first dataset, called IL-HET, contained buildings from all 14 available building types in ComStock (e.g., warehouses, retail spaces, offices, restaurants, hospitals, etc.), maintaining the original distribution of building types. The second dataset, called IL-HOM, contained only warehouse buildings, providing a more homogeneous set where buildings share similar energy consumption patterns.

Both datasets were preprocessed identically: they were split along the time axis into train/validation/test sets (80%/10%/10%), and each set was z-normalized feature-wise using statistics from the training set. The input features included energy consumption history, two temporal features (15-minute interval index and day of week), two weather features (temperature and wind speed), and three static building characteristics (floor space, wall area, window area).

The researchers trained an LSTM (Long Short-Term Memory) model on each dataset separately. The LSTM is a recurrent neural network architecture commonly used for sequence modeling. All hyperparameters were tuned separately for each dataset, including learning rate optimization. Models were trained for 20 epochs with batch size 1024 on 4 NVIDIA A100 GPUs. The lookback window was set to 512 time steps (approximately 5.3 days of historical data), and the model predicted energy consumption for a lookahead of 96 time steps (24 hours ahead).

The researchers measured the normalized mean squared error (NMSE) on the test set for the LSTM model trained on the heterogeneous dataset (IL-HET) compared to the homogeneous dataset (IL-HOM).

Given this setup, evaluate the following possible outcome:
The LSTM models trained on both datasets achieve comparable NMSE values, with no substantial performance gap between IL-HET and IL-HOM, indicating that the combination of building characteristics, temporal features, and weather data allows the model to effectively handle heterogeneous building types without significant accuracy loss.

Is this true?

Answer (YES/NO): YES